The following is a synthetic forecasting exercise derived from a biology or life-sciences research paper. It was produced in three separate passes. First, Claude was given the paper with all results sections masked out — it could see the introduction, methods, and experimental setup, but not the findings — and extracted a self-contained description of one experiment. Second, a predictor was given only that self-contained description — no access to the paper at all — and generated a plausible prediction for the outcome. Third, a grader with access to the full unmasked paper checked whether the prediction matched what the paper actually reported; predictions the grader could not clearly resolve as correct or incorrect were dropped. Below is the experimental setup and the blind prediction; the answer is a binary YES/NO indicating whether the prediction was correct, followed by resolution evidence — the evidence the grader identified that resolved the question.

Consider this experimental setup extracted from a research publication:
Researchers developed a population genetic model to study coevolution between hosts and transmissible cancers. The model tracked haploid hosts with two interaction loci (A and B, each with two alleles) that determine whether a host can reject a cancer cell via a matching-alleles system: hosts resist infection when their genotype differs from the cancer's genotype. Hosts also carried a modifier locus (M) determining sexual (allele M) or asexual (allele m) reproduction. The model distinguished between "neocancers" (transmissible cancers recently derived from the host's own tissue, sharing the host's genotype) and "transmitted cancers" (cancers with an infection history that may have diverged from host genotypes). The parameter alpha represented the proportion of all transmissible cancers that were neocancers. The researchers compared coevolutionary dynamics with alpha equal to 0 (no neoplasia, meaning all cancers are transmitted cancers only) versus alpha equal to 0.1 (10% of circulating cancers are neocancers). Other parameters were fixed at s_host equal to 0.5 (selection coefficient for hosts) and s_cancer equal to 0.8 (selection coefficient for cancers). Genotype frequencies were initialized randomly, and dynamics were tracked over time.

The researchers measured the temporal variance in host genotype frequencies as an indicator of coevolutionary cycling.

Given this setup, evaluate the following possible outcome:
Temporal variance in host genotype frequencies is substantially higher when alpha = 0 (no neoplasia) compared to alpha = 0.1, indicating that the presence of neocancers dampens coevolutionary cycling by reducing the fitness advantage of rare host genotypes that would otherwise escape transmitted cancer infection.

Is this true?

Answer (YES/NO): YES